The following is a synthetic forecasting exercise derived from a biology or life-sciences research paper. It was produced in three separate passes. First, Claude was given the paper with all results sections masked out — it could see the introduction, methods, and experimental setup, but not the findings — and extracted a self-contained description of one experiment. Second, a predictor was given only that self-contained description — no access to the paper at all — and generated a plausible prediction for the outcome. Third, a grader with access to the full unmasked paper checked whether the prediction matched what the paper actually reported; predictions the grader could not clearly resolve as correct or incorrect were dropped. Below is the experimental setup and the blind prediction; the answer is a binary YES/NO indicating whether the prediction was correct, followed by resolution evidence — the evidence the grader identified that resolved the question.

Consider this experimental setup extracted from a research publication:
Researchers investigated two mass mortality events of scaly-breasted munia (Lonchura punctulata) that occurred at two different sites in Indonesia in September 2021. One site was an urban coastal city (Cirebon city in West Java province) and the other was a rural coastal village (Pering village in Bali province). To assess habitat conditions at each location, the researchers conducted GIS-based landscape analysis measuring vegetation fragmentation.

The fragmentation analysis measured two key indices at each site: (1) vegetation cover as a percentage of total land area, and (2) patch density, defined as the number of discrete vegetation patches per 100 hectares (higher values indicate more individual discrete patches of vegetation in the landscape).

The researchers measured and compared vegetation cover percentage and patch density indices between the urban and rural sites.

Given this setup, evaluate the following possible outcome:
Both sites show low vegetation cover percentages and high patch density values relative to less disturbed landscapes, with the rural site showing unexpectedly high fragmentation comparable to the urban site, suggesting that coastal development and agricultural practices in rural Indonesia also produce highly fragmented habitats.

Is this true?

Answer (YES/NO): NO